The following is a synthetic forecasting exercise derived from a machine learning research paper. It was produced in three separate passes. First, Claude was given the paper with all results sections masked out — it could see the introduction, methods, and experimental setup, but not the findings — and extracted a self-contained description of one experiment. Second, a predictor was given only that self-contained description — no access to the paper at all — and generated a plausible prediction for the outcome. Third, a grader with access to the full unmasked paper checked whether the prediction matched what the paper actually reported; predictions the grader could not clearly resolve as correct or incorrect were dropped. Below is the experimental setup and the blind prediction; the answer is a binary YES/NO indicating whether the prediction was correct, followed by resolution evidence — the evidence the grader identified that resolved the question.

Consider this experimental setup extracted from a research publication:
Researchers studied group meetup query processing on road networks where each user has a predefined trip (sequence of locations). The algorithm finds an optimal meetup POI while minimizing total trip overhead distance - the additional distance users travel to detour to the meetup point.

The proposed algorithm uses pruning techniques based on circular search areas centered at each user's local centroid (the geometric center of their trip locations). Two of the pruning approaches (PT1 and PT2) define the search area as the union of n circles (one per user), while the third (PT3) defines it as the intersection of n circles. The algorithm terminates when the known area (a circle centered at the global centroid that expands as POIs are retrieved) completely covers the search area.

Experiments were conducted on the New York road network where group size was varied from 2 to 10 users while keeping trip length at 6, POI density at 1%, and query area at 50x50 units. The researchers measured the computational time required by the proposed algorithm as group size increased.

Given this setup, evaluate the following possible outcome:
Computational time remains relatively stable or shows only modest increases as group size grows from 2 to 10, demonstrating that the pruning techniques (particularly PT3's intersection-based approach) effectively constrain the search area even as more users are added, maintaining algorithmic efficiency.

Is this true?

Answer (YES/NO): NO